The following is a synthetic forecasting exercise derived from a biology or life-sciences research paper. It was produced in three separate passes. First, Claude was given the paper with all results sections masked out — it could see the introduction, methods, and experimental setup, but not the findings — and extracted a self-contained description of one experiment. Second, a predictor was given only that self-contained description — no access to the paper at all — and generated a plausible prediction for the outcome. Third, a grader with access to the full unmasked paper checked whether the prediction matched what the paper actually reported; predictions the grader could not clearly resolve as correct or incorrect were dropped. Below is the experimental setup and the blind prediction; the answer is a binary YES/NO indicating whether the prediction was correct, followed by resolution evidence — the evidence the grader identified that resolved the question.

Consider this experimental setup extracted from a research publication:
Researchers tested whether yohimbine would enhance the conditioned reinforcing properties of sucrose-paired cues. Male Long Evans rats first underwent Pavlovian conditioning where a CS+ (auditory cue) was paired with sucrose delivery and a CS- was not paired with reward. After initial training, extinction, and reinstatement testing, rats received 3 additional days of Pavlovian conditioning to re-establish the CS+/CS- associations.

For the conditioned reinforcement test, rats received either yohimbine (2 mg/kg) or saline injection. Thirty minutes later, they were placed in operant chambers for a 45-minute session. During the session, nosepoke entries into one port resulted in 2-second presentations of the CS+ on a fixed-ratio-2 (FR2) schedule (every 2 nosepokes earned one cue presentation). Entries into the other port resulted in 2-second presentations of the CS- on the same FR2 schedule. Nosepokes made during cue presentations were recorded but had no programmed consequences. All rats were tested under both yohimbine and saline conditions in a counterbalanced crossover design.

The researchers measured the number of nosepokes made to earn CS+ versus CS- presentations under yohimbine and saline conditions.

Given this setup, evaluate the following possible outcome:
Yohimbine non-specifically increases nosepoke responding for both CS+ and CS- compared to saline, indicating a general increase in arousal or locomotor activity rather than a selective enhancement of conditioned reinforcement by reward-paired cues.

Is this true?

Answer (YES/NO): NO